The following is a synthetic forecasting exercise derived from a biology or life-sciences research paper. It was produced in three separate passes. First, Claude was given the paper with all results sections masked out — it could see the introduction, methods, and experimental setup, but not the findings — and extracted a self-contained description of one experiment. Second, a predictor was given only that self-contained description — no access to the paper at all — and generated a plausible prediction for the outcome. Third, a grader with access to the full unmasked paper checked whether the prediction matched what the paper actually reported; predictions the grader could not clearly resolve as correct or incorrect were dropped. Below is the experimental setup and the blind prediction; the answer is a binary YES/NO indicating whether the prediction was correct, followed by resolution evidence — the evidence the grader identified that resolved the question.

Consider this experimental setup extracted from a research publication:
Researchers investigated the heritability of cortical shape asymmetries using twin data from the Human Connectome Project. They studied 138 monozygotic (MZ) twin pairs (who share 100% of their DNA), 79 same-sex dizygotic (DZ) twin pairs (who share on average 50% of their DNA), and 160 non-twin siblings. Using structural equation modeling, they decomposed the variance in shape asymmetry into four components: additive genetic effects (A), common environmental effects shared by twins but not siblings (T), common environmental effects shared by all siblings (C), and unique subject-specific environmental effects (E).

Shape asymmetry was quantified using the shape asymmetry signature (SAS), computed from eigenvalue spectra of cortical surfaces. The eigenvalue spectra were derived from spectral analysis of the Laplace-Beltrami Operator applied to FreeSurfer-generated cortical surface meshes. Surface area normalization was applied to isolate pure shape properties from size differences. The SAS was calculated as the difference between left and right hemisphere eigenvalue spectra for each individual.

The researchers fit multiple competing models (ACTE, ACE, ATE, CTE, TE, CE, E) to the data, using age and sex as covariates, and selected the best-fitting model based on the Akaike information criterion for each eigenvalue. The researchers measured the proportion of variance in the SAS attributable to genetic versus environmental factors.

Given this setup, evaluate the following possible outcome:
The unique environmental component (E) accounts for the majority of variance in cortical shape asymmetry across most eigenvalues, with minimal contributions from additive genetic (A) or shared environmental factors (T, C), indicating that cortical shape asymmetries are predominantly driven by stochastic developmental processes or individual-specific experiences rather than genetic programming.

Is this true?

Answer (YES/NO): YES